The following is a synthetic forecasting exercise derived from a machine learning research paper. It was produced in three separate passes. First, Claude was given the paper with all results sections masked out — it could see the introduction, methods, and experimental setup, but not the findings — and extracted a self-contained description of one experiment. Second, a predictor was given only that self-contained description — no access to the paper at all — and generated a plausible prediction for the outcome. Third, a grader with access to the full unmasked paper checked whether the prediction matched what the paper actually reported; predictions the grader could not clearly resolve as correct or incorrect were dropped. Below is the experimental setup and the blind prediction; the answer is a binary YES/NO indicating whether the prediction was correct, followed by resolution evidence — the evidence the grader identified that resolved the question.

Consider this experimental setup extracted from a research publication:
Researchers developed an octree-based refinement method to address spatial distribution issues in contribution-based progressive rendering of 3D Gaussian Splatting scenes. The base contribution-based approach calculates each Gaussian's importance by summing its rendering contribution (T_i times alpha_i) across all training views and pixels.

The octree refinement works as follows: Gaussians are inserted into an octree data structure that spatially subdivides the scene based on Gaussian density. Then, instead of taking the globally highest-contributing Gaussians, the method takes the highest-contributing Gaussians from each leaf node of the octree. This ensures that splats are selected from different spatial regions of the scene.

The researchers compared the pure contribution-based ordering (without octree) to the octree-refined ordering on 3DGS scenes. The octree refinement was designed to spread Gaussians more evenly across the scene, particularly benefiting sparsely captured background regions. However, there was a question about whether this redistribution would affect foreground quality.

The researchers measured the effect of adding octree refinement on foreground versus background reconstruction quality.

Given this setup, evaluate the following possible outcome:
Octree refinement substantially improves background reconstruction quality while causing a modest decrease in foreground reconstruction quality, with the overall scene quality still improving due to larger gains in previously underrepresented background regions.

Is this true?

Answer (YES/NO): NO